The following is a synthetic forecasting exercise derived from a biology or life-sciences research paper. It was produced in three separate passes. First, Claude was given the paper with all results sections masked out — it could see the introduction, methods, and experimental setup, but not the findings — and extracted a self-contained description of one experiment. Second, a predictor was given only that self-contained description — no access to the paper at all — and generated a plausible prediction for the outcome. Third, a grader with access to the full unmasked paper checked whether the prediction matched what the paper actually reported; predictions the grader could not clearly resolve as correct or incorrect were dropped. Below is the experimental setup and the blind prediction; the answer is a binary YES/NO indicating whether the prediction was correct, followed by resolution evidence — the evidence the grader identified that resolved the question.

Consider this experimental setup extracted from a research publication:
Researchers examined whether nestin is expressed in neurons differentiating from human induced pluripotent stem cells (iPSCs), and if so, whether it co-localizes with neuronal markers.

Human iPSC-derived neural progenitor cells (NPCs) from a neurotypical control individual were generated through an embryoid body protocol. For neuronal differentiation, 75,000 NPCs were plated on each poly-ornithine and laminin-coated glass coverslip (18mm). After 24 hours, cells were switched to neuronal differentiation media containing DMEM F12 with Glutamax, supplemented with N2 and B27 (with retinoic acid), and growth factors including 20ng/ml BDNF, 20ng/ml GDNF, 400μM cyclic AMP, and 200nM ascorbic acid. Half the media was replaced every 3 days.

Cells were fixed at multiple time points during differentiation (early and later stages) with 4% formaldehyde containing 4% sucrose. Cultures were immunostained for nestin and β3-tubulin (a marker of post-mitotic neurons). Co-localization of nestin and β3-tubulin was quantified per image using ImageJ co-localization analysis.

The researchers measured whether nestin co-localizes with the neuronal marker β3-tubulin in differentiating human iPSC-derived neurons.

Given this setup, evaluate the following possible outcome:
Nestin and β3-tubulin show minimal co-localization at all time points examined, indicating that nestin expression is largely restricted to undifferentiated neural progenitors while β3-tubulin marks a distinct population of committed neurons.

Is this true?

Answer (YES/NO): NO